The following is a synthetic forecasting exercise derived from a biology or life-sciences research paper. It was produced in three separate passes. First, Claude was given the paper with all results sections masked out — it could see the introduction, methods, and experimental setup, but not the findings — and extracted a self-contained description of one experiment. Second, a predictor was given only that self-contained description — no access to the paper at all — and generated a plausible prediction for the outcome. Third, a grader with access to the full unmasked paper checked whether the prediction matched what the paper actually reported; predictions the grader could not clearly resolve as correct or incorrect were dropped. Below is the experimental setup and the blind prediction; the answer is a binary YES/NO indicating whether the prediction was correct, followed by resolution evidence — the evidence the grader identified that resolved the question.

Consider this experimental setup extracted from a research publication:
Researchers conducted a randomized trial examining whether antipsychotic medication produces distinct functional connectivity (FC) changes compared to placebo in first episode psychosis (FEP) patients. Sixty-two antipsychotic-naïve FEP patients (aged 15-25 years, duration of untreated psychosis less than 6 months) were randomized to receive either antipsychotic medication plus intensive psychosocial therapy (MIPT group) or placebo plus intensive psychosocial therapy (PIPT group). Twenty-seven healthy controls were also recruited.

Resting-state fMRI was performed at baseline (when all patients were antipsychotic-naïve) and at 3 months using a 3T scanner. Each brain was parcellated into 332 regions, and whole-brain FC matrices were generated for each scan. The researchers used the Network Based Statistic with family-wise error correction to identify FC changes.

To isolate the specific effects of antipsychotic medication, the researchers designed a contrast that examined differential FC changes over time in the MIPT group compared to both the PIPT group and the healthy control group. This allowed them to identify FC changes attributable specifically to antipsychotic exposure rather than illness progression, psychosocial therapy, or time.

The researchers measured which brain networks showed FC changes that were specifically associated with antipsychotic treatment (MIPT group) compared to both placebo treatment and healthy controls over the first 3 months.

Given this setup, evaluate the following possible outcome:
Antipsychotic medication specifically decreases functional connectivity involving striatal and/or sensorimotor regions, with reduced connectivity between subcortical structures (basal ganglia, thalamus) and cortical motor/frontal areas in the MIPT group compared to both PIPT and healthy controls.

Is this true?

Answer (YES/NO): NO